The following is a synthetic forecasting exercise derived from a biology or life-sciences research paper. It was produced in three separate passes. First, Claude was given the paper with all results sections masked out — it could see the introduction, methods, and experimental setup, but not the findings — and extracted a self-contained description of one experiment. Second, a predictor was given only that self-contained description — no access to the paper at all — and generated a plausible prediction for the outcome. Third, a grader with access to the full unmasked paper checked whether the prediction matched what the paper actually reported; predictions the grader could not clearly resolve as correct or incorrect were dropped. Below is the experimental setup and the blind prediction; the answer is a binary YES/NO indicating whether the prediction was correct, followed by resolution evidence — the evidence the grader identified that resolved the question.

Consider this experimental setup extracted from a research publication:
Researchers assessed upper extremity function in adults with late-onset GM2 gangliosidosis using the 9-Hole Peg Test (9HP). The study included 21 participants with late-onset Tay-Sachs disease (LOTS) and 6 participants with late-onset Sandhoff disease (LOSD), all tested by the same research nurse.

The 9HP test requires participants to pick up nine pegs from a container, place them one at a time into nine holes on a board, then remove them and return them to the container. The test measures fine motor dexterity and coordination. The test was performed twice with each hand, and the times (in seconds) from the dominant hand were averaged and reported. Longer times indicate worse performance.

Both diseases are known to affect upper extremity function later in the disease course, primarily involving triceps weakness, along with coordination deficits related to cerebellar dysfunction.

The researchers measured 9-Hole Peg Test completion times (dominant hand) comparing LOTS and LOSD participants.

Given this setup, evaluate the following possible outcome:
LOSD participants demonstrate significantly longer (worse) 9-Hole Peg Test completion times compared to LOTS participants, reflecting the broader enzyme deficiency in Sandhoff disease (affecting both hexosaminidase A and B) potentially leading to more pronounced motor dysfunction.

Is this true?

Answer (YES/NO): NO